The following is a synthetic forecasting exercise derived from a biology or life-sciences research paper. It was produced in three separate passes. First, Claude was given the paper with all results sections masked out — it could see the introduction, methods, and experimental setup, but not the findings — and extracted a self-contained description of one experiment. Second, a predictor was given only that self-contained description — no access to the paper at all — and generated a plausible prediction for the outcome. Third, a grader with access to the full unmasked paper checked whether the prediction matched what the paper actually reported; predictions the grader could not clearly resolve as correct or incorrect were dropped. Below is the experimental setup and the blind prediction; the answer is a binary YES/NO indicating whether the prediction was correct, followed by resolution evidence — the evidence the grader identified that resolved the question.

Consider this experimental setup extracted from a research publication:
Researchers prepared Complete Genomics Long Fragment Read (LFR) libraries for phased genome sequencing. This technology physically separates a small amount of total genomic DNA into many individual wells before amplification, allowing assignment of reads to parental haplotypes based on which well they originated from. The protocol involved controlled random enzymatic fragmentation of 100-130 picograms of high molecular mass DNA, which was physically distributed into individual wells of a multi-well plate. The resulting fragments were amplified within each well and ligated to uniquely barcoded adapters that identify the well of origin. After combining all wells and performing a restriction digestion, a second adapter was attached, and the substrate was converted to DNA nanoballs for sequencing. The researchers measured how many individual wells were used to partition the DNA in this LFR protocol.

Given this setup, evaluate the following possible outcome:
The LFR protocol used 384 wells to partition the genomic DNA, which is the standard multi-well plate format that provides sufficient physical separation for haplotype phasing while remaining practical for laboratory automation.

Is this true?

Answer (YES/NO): YES